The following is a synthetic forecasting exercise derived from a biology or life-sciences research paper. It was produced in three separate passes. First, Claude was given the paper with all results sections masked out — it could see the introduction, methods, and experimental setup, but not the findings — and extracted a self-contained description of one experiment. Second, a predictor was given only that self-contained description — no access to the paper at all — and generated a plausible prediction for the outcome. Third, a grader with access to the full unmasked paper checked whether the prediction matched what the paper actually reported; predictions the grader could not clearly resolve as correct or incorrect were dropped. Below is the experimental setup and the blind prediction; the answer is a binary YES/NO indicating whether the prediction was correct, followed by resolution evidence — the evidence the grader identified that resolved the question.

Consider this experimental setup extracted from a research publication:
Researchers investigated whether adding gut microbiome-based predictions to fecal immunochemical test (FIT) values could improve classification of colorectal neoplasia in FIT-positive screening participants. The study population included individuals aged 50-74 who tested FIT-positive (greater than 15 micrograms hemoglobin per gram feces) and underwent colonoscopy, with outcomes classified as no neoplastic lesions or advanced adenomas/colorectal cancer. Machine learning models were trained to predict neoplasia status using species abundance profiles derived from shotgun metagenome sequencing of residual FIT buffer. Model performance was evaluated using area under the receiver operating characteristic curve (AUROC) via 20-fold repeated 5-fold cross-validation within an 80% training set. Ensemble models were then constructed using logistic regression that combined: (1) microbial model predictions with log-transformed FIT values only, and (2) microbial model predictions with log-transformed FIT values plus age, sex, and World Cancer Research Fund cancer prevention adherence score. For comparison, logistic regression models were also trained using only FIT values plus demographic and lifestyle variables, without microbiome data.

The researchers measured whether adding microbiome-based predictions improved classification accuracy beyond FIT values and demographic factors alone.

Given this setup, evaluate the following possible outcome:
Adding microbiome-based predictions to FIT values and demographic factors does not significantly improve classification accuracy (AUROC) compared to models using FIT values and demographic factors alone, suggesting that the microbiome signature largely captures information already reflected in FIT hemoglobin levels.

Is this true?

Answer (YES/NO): NO